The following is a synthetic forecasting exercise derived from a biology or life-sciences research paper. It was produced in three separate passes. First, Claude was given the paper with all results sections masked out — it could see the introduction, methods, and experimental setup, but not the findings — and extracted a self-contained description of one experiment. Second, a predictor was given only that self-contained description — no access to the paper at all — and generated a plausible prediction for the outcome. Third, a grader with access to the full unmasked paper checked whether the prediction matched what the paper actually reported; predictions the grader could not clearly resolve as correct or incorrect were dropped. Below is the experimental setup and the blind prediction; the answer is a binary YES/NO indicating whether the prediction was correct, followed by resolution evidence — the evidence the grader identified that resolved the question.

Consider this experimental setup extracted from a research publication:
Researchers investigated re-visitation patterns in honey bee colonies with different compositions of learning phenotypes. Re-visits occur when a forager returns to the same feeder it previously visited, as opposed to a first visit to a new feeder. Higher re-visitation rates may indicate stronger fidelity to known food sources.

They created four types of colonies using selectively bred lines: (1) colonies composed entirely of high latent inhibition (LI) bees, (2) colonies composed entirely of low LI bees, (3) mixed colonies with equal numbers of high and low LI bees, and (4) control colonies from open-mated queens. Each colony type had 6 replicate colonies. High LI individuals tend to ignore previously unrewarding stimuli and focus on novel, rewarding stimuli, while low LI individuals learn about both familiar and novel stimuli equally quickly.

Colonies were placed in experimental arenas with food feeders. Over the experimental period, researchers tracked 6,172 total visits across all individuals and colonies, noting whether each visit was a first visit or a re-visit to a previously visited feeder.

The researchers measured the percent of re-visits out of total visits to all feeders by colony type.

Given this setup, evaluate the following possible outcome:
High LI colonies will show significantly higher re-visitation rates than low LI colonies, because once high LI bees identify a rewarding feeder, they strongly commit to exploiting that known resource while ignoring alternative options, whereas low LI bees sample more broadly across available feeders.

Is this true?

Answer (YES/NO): NO